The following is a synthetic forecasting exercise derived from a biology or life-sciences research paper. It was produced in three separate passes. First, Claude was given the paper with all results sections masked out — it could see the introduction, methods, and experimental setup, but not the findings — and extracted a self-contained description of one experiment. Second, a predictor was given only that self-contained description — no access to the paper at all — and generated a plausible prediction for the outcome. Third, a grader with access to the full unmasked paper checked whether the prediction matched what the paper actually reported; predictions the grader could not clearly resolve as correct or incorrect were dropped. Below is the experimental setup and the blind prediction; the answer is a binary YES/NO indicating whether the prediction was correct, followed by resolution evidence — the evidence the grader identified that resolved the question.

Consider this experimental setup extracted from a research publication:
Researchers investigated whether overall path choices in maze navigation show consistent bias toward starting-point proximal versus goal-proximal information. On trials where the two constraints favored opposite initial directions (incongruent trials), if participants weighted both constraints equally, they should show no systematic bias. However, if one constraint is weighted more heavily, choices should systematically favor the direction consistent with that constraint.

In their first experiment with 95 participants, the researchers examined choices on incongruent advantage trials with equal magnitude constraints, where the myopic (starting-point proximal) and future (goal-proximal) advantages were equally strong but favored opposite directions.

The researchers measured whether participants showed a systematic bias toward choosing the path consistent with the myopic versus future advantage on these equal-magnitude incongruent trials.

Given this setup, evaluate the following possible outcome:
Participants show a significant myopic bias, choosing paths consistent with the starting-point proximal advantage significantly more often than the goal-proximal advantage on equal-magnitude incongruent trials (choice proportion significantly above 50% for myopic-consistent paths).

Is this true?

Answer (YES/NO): YES